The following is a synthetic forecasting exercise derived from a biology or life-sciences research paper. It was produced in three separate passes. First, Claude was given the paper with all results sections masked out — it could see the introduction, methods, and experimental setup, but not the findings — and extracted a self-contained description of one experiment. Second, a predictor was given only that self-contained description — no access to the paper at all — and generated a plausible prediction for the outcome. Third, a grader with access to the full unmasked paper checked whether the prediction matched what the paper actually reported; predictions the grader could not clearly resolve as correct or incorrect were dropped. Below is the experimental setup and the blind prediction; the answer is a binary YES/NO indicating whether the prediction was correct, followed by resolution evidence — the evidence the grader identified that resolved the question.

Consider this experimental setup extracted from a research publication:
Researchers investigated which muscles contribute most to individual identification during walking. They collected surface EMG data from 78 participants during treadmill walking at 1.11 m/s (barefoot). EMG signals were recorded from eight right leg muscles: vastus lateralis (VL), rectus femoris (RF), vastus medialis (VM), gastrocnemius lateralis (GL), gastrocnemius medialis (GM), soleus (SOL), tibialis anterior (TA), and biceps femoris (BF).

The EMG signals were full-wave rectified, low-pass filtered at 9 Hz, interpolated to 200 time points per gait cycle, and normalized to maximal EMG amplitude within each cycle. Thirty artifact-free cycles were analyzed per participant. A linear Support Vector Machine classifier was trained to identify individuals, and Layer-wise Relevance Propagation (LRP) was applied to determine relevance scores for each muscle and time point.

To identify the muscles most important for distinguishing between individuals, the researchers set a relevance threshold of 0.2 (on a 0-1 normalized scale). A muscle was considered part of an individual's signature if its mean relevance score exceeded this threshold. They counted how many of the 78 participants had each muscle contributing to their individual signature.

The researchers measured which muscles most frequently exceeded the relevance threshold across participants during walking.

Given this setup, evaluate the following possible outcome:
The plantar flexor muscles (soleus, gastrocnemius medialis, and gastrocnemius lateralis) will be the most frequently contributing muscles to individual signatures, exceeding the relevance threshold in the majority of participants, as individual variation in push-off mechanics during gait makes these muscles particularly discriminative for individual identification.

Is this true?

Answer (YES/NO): NO